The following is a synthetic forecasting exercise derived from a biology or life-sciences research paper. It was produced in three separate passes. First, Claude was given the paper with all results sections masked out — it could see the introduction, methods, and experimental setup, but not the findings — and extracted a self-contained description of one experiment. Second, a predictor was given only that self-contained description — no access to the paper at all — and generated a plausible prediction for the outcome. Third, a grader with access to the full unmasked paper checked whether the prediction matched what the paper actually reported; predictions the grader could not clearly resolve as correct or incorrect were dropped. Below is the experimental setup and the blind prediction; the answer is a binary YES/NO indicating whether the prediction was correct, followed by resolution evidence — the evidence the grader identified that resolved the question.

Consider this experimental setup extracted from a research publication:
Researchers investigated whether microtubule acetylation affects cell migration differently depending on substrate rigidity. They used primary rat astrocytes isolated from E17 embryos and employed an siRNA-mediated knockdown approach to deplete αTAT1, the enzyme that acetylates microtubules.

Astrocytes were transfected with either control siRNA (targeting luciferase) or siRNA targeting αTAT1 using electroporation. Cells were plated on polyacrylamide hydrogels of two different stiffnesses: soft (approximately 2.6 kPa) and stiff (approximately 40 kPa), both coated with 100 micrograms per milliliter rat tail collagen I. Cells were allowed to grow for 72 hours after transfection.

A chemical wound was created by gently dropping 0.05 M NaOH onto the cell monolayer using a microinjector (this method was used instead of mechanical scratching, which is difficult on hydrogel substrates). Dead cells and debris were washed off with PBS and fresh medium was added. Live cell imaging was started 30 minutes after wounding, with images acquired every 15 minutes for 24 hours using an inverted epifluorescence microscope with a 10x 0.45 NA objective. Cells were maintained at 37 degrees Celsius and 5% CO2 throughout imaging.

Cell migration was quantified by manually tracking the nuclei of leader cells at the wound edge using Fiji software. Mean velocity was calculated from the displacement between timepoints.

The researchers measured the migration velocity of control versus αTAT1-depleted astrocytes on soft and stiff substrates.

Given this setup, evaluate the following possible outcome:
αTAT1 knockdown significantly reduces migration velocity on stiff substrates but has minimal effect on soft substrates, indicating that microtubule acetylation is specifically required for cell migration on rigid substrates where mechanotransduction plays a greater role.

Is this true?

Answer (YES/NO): YES